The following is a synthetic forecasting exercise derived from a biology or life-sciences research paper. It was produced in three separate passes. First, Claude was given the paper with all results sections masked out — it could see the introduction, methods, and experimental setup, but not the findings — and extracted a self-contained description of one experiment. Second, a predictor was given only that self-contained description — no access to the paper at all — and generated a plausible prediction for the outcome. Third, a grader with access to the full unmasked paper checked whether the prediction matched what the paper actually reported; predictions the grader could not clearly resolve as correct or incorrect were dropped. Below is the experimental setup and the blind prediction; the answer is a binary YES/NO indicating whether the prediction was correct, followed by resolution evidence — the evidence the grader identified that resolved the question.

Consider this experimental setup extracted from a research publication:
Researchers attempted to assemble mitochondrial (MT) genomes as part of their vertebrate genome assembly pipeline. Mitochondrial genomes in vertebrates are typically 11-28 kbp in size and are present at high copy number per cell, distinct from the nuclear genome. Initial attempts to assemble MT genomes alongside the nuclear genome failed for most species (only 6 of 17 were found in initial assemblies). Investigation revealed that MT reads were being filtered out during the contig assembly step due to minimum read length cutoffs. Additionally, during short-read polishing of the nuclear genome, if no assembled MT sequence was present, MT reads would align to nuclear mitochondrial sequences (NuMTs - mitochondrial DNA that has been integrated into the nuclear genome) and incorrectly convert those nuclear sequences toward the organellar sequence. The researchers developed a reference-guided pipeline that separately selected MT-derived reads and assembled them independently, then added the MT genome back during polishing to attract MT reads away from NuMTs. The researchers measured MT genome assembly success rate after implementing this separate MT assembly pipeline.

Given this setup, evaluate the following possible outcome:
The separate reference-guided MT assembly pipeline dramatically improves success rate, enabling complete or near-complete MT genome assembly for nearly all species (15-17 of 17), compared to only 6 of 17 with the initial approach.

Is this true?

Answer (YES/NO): YES